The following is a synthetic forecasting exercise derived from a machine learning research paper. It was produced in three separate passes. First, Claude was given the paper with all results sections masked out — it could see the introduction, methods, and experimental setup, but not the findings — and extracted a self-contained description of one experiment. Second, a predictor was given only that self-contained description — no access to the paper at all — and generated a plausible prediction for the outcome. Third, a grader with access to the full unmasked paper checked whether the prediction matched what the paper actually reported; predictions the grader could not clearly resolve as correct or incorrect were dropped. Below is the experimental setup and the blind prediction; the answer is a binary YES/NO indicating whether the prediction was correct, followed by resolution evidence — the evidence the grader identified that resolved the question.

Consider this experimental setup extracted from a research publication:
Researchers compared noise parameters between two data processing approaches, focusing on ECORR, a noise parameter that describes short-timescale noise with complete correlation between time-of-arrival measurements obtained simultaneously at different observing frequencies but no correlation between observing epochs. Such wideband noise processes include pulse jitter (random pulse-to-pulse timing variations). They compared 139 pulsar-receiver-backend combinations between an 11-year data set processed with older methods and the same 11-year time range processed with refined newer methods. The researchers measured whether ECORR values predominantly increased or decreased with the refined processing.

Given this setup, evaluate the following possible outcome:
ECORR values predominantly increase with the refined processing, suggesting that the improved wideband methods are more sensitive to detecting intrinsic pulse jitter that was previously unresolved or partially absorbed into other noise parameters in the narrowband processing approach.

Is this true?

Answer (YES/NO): NO